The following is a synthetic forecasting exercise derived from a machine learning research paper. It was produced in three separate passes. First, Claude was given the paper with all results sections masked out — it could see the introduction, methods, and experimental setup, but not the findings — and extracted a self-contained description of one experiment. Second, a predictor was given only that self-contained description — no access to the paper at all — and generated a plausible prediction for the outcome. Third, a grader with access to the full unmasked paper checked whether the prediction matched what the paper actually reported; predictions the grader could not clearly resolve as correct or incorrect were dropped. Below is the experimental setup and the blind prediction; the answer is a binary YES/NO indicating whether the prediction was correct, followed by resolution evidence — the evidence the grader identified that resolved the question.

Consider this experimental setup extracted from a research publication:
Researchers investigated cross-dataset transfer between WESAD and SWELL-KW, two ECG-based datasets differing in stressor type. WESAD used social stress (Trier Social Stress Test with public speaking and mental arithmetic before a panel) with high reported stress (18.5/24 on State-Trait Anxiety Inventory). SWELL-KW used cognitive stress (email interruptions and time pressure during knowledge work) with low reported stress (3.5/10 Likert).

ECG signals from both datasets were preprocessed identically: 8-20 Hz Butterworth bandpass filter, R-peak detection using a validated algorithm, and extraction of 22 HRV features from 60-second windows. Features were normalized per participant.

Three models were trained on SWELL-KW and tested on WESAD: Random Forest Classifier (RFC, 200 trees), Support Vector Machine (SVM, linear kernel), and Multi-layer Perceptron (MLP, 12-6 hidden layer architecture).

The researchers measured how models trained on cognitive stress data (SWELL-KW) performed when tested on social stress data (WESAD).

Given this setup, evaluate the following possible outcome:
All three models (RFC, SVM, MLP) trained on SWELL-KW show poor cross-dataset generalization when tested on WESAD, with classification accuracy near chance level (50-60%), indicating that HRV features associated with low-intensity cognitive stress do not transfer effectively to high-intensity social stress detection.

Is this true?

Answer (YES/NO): NO